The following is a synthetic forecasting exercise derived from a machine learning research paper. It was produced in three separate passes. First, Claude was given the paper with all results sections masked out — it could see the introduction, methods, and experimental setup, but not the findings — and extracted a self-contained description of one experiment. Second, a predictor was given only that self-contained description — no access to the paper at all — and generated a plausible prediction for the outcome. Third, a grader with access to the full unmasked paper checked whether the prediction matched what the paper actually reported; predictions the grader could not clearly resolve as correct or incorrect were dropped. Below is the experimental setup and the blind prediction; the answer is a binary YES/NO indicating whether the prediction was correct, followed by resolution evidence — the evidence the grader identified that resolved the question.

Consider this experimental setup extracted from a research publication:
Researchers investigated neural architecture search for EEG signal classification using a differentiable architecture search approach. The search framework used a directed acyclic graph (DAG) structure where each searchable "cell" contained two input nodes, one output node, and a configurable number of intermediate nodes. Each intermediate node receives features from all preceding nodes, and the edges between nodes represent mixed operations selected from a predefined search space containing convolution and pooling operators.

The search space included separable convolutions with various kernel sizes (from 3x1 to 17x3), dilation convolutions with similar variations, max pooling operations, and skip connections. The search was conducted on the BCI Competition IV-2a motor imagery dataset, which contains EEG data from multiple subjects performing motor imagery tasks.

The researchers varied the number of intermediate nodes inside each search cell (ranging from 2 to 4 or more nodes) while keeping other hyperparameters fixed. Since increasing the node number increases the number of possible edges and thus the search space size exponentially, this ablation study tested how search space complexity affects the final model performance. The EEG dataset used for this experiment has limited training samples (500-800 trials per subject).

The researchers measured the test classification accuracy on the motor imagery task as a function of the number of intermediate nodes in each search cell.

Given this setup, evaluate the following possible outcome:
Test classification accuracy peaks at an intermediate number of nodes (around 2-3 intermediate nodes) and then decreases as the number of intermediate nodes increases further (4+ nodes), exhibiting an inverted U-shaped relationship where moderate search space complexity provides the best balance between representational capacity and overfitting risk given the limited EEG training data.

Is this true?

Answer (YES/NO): NO